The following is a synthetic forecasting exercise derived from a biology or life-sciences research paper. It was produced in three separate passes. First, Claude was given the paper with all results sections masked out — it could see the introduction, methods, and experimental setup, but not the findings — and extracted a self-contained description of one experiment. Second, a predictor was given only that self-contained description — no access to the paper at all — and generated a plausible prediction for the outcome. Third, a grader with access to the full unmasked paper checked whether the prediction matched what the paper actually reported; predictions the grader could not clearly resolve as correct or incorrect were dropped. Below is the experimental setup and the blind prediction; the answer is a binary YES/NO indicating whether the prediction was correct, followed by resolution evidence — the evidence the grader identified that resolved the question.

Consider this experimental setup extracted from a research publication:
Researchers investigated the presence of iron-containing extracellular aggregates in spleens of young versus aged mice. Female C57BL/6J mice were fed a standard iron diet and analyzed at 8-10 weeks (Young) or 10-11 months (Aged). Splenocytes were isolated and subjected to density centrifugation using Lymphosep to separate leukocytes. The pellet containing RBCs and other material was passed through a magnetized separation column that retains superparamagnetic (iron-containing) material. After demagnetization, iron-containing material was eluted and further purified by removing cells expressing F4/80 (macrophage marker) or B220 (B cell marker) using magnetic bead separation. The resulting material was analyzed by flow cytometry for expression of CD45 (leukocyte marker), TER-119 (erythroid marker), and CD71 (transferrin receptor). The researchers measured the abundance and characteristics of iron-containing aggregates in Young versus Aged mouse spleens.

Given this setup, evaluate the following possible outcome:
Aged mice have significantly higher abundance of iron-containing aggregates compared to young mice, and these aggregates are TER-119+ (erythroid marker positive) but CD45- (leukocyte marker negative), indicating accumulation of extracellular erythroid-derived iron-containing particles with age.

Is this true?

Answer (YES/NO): NO